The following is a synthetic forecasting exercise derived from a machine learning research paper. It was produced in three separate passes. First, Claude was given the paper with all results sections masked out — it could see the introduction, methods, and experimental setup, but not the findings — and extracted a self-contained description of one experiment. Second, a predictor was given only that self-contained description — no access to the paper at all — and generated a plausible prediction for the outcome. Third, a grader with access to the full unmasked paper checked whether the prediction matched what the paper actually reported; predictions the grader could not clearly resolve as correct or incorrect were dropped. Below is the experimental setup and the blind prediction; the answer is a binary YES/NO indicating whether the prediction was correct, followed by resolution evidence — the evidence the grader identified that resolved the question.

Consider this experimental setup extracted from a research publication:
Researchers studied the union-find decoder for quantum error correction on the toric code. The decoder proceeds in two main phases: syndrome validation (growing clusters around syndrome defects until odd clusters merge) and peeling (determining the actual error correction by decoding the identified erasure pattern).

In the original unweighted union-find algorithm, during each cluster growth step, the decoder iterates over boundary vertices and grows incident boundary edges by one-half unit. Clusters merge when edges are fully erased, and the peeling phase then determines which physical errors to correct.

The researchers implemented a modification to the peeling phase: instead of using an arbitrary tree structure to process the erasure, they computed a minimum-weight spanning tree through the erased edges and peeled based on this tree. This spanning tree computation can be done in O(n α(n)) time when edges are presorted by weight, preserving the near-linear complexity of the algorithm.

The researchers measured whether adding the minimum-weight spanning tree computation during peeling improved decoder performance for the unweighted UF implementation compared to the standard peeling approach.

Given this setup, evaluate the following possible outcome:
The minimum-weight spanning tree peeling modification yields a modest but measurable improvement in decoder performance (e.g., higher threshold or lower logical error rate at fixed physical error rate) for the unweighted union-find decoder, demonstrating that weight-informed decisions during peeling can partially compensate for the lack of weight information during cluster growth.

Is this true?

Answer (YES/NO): YES